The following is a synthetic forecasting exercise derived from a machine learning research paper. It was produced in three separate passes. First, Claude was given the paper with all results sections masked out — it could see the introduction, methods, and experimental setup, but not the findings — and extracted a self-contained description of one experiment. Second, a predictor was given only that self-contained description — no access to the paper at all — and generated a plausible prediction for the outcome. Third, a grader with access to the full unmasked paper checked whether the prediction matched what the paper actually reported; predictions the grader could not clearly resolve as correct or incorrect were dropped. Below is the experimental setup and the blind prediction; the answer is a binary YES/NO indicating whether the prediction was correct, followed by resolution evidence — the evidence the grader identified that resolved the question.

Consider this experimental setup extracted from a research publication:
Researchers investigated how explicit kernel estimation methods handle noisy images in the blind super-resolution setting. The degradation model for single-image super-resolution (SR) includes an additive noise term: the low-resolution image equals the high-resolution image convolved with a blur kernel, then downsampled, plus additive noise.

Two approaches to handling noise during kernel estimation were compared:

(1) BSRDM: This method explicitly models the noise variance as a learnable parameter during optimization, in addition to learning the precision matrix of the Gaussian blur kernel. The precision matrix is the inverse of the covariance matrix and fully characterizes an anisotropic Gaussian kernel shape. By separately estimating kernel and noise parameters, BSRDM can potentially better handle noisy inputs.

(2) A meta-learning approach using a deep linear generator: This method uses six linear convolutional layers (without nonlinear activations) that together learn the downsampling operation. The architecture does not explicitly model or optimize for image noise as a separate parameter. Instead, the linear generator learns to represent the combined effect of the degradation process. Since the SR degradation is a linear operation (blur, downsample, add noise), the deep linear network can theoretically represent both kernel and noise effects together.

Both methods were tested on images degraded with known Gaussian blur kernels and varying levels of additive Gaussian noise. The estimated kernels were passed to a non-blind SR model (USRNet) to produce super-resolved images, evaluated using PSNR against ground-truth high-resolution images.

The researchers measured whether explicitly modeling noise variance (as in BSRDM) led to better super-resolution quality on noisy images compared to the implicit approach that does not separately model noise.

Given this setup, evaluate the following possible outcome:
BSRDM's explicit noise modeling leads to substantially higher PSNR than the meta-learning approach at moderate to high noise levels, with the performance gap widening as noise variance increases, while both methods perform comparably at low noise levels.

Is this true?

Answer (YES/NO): NO